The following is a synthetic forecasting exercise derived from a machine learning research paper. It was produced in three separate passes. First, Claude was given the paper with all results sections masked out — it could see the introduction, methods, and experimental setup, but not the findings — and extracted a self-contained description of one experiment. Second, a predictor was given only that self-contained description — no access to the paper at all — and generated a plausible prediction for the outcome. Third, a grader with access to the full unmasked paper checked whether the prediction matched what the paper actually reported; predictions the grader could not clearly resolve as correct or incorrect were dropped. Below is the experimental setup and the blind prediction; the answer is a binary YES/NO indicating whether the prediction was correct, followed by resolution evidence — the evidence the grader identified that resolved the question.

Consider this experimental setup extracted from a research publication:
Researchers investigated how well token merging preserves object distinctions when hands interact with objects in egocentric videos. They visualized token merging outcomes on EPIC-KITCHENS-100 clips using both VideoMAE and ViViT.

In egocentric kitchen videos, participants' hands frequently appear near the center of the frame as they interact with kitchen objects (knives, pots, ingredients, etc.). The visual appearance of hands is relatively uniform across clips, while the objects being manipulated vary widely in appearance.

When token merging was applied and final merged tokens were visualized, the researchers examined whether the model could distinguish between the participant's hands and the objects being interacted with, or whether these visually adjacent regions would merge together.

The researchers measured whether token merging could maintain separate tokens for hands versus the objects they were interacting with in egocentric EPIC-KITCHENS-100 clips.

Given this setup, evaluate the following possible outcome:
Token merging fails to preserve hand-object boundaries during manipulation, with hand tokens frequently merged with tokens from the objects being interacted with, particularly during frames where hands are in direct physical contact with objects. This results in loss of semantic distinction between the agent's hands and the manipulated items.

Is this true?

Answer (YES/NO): NO